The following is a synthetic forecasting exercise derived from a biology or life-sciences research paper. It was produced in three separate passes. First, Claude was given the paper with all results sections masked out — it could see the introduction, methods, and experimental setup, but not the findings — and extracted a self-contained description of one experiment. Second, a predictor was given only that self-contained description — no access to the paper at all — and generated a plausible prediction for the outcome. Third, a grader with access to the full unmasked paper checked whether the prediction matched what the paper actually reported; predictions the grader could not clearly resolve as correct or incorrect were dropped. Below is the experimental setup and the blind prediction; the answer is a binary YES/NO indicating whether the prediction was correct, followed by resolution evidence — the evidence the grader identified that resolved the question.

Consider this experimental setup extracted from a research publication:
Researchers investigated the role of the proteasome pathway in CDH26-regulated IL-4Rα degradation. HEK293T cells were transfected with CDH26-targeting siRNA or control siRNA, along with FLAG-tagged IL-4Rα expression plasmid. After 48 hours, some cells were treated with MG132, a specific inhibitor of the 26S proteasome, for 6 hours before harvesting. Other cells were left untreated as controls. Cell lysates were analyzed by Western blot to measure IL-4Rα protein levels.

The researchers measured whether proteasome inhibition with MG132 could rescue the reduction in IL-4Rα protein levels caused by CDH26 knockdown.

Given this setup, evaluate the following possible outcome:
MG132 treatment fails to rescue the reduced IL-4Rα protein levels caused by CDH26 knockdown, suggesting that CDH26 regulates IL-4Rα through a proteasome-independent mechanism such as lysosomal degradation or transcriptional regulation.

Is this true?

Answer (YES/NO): NO